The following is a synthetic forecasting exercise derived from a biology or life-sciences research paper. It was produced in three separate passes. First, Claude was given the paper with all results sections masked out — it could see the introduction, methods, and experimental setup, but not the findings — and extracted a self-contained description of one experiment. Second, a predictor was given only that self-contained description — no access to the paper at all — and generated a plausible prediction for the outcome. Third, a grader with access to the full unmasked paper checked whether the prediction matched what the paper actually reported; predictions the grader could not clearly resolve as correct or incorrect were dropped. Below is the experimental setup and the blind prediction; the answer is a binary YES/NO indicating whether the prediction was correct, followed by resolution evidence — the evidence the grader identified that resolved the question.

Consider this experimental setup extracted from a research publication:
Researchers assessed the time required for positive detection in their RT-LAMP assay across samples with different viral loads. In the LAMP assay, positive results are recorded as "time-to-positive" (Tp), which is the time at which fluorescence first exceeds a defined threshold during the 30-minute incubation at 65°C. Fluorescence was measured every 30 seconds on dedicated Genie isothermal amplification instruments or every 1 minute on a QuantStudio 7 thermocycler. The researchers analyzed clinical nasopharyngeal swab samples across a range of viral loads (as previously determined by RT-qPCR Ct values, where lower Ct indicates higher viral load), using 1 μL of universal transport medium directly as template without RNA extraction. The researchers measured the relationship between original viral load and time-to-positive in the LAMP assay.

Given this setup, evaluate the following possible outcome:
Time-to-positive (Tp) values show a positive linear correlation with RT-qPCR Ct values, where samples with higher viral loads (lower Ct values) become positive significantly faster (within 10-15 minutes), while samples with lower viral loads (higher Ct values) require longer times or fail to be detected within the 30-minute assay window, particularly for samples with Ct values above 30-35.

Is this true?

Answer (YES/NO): NO